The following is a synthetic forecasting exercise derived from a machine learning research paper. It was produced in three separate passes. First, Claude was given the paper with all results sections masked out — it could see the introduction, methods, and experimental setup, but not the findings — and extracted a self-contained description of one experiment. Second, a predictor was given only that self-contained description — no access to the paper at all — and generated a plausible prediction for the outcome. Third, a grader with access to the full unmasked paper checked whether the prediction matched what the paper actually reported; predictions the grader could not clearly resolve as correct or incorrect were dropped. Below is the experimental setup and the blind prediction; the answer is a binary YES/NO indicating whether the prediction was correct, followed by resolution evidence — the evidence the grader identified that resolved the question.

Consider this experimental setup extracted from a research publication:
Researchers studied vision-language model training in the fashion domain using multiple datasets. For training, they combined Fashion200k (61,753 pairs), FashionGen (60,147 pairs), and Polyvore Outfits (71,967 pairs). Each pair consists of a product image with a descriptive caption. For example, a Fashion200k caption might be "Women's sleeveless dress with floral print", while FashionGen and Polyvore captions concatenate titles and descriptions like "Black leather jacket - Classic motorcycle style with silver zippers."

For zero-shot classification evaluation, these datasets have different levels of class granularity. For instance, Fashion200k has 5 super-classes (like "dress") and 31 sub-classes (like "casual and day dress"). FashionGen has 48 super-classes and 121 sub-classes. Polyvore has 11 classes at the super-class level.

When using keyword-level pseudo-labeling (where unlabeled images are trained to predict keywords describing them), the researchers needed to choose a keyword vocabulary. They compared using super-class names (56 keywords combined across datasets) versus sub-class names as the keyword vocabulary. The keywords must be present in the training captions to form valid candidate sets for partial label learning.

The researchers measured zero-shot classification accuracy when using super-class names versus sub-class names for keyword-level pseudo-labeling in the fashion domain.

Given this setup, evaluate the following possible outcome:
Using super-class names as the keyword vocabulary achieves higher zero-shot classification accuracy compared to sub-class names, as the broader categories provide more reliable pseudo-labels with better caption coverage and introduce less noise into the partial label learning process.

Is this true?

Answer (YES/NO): YES